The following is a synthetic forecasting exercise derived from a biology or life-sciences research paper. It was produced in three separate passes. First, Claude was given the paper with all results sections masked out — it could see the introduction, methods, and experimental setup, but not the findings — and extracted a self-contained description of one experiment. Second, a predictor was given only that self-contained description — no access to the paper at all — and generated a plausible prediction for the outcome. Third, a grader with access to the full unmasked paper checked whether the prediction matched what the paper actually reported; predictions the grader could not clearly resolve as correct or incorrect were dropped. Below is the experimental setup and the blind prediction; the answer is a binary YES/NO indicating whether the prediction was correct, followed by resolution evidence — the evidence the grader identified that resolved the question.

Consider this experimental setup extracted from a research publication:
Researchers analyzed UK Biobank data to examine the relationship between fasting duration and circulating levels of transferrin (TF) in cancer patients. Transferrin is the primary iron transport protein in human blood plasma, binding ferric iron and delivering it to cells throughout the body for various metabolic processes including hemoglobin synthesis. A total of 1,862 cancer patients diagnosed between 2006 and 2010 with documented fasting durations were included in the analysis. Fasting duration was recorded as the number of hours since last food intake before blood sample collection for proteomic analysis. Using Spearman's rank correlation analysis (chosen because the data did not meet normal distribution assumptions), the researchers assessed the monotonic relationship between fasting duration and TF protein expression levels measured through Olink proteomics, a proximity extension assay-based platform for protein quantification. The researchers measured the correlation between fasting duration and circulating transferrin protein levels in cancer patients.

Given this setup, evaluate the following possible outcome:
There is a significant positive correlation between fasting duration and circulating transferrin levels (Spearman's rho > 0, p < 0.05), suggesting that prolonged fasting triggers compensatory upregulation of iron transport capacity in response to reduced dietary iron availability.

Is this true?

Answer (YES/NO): NO